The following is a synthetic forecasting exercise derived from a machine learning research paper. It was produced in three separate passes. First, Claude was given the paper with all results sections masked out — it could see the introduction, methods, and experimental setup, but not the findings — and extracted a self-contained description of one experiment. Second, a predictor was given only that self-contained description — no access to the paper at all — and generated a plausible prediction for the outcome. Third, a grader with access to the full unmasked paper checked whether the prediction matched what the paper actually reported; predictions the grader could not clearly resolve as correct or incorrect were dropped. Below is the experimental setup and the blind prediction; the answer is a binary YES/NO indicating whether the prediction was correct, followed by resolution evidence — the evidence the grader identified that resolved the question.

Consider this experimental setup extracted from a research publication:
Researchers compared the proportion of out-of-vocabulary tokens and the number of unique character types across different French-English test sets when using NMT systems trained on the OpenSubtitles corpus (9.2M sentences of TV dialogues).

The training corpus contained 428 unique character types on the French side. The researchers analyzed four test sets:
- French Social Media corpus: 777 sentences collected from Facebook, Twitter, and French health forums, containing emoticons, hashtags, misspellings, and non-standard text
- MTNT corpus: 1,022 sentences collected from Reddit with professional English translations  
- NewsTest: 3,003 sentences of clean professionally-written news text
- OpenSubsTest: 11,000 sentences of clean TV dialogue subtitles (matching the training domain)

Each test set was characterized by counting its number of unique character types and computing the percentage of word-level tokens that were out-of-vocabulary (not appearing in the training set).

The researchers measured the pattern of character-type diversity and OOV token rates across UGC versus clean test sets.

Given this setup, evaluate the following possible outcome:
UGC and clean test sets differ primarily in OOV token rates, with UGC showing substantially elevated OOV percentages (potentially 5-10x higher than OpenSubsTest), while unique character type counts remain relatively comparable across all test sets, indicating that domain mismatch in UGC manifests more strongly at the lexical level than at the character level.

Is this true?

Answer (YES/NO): NO